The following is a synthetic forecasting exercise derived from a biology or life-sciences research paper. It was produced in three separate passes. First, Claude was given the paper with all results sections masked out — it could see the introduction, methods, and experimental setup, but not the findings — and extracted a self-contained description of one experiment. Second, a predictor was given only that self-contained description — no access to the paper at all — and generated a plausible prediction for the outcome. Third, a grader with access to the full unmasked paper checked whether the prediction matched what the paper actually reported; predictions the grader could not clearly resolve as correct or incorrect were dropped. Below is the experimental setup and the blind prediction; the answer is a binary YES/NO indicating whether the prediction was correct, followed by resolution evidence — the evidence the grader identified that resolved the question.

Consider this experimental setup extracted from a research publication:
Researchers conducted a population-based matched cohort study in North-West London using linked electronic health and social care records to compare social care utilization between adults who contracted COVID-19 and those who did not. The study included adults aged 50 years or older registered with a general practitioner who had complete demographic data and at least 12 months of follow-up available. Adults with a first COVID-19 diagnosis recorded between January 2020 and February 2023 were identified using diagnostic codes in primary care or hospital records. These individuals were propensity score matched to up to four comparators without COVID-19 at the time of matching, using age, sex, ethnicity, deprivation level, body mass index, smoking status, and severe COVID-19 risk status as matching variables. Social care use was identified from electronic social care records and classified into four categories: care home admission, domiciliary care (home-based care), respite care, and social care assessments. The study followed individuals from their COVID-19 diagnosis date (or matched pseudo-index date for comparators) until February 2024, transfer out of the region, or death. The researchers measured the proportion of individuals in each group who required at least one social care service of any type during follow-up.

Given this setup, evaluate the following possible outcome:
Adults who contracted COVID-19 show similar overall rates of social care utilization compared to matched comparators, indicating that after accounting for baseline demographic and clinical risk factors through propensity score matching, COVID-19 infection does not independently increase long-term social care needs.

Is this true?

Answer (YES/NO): NO